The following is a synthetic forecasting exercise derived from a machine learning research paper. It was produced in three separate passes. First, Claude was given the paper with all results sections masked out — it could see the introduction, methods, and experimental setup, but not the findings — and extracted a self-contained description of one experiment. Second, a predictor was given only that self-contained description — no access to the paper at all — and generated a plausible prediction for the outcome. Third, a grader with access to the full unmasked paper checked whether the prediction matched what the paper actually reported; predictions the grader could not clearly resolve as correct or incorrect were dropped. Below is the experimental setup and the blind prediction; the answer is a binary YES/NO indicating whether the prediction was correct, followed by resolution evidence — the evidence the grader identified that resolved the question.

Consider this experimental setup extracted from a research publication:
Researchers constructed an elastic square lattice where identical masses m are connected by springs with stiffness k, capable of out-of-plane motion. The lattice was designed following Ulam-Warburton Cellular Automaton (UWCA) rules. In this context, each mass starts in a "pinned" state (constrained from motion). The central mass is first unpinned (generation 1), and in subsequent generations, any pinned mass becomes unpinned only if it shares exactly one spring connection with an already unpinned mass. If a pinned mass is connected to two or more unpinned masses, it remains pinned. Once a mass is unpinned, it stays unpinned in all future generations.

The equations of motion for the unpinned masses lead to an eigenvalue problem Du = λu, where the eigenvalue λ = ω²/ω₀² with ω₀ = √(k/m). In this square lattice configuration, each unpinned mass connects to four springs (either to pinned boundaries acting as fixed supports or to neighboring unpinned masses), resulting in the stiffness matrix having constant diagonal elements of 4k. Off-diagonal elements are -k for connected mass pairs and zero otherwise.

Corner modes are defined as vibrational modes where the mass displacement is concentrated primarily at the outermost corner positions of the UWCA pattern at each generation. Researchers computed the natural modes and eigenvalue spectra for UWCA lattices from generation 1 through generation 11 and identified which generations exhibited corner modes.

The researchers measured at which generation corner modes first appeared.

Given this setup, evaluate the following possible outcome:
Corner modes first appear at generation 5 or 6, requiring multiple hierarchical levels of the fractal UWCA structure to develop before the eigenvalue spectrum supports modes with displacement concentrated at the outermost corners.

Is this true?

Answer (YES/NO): NO